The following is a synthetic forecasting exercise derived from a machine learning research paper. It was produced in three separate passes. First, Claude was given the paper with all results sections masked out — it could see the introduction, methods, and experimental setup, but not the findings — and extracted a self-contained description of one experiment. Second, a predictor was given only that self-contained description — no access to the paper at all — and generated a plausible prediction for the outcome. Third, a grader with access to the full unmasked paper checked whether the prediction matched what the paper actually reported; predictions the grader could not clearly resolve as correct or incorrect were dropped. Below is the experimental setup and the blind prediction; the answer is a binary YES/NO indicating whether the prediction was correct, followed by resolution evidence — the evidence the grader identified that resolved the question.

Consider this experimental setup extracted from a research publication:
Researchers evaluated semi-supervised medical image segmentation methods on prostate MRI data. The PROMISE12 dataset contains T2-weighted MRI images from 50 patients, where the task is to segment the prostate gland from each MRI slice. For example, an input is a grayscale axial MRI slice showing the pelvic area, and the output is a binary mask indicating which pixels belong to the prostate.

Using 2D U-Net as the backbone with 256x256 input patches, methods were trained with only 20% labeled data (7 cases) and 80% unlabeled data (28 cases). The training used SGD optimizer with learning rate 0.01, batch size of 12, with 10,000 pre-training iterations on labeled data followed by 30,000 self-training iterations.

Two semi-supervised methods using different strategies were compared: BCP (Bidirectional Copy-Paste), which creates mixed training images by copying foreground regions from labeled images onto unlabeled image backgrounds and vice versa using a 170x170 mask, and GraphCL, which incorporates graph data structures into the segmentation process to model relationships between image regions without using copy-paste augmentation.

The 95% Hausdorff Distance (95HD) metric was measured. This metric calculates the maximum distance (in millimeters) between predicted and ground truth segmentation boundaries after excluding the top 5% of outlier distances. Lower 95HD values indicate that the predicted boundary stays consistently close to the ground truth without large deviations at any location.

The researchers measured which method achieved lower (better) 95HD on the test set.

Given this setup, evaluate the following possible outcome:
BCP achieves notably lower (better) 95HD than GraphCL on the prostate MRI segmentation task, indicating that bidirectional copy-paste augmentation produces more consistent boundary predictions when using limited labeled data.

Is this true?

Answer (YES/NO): NO